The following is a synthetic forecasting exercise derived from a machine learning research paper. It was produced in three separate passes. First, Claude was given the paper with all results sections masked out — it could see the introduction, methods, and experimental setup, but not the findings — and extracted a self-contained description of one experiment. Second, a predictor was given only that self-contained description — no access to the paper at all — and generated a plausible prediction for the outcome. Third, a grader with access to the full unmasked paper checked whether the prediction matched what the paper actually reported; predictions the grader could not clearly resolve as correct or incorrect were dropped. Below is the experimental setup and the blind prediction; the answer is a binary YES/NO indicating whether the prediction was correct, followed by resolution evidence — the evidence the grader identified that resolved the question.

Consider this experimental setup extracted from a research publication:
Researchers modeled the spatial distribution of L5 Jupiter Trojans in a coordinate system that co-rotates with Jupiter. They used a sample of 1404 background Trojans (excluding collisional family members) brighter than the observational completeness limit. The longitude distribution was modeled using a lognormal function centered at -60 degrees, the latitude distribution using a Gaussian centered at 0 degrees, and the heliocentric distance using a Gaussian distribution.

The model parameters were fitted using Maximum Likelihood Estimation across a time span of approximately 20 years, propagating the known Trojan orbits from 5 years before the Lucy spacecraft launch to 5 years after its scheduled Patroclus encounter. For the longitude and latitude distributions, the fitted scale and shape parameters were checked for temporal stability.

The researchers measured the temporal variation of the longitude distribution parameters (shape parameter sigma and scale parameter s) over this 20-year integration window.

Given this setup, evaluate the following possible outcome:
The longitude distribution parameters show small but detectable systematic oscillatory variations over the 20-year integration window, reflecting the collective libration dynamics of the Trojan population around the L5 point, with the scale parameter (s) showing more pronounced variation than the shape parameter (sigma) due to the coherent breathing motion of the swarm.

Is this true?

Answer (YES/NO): NO